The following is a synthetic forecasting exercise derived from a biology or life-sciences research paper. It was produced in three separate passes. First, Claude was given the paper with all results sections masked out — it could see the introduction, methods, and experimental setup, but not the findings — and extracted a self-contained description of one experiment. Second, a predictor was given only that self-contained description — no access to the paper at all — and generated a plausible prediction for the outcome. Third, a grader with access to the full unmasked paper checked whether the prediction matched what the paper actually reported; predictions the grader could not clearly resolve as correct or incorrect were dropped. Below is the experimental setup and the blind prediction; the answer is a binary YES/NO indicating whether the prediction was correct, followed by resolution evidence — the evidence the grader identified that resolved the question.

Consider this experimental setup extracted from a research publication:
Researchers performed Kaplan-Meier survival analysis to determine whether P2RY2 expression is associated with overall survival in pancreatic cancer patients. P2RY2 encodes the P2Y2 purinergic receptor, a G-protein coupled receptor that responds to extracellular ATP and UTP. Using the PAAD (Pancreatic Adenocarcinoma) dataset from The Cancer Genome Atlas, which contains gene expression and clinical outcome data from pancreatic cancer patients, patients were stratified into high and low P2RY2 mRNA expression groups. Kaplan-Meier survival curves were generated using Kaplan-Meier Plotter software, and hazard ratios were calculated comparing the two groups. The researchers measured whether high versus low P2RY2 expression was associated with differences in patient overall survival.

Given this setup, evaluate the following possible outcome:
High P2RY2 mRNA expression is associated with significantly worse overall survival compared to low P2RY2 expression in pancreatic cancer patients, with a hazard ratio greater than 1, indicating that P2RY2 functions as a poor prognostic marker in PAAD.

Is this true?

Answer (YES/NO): YES